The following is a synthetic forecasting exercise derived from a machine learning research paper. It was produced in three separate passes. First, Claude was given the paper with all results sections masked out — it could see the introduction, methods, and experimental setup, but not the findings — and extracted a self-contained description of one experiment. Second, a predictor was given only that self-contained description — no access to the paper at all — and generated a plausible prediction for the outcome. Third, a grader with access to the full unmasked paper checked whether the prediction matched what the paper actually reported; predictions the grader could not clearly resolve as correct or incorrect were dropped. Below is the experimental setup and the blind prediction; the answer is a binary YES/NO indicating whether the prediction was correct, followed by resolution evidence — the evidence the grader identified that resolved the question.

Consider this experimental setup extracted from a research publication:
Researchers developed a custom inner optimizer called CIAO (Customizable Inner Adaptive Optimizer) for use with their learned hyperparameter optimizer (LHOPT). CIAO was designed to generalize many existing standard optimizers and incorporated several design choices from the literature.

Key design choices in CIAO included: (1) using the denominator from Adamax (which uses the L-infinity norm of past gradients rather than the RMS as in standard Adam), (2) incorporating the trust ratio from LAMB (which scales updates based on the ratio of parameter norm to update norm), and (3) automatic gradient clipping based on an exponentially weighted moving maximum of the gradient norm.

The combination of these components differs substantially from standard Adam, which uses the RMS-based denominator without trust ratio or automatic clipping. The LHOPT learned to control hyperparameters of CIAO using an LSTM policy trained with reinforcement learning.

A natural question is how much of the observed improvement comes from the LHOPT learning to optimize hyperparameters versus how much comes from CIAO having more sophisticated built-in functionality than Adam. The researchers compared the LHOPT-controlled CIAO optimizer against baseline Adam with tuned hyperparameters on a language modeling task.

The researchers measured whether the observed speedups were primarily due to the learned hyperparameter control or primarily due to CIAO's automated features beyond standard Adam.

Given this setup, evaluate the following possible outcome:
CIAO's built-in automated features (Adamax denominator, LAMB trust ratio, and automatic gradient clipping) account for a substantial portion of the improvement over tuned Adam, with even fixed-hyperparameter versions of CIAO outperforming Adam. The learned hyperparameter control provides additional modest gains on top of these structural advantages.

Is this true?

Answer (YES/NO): NO